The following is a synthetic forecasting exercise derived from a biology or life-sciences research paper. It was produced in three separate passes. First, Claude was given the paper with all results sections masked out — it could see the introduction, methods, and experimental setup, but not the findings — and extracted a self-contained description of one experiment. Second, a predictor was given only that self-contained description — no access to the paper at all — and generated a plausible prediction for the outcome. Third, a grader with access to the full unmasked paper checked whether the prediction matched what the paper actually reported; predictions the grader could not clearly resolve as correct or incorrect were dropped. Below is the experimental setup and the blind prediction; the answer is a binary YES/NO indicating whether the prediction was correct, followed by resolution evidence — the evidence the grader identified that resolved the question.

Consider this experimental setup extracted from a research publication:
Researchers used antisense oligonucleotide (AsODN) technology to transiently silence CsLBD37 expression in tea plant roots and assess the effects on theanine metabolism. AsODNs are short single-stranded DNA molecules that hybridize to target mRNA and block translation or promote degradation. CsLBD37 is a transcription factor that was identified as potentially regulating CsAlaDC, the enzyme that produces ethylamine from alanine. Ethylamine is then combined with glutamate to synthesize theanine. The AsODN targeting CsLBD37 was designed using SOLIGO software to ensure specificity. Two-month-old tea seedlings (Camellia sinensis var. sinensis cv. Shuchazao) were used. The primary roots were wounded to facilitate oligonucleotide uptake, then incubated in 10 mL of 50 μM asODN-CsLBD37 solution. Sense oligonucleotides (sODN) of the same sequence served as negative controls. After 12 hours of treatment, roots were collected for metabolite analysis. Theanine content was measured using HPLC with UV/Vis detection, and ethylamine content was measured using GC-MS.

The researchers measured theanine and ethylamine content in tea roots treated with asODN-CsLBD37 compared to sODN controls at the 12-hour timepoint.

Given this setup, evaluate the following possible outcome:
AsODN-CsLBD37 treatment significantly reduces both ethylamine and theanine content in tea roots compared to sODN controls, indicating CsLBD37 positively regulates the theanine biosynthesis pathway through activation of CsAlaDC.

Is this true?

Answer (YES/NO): NO